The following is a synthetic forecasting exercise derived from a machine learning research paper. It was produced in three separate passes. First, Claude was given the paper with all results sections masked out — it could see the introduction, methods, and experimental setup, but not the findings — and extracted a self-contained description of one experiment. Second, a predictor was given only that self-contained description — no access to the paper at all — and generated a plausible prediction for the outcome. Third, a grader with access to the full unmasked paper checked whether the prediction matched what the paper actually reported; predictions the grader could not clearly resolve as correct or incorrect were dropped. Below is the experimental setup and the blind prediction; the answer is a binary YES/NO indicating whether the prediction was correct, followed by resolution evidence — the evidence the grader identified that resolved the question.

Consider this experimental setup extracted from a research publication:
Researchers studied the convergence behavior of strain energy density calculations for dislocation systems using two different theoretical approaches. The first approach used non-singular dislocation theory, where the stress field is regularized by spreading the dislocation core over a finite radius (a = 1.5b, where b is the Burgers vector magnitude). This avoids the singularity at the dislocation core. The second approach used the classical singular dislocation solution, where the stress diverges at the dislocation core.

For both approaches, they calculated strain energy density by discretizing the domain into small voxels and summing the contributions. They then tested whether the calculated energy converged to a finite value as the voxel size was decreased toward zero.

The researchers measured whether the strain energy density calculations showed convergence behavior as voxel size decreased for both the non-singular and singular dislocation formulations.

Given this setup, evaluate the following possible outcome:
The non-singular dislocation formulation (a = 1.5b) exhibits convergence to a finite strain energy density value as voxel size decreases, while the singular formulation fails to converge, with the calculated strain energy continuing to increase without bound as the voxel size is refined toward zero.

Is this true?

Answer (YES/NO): YES